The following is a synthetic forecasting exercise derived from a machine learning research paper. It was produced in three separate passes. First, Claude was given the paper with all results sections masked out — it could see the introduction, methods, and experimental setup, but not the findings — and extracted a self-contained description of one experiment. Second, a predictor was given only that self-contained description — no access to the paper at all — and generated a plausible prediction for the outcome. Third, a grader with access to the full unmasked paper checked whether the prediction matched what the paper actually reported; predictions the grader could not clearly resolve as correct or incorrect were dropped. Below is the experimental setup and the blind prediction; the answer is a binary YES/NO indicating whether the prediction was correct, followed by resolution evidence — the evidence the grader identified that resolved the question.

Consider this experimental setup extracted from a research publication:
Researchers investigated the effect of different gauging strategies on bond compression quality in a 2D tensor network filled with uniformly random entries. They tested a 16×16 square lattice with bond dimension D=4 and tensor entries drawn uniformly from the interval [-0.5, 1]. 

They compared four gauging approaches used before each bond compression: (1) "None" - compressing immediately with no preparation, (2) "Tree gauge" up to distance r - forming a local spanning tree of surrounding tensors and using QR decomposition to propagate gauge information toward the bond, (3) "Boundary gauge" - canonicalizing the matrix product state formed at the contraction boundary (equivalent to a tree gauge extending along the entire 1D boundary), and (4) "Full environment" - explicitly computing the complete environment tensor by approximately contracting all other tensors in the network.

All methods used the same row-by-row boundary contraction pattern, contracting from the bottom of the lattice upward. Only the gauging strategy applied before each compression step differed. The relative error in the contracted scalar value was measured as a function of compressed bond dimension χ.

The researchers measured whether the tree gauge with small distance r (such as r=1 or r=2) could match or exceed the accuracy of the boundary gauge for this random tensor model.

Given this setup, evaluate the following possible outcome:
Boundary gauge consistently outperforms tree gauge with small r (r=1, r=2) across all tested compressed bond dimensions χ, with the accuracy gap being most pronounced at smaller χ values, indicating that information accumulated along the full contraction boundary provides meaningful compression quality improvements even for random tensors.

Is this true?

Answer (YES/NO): NO